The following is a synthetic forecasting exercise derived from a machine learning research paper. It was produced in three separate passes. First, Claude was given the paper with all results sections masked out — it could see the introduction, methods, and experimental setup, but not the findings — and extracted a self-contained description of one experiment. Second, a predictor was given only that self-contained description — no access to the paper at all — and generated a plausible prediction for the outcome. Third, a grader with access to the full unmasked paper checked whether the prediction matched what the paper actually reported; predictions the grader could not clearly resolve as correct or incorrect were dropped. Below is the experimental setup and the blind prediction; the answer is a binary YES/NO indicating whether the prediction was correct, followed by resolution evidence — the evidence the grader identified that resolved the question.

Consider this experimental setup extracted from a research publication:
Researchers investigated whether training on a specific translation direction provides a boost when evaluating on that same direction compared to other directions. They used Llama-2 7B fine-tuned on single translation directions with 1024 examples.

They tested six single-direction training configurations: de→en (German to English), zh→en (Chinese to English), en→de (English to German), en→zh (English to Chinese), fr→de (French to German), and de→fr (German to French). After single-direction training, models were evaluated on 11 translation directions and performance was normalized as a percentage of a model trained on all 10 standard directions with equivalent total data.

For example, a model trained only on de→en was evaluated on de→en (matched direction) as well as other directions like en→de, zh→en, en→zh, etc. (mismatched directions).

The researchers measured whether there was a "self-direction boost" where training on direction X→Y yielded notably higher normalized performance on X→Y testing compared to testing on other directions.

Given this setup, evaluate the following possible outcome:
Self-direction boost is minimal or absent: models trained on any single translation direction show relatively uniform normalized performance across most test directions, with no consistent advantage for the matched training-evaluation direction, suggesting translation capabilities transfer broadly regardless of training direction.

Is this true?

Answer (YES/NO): YES